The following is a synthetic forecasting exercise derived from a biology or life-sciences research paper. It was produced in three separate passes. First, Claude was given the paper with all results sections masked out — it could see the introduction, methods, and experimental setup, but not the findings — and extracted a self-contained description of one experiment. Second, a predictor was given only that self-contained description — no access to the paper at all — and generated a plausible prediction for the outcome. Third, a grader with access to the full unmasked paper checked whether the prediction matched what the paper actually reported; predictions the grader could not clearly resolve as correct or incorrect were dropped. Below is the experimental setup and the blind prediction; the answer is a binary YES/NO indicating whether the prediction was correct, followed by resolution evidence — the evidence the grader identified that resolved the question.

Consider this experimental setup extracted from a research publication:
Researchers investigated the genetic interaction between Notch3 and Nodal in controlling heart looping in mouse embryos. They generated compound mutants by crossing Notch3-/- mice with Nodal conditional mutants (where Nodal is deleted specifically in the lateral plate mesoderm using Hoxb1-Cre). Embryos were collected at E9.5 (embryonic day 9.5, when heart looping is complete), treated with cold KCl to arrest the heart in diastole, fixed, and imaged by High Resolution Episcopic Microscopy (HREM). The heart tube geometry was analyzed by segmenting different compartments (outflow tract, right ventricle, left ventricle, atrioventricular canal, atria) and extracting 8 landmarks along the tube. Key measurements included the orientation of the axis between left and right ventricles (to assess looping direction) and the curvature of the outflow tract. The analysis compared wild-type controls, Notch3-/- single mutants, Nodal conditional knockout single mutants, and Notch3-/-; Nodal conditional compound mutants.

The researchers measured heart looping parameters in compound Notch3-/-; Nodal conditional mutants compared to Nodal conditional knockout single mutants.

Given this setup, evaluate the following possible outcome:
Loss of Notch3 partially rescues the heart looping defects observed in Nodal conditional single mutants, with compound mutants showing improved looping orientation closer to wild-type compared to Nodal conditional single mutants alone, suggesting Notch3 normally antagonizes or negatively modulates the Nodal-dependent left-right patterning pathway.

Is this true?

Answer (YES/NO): NO